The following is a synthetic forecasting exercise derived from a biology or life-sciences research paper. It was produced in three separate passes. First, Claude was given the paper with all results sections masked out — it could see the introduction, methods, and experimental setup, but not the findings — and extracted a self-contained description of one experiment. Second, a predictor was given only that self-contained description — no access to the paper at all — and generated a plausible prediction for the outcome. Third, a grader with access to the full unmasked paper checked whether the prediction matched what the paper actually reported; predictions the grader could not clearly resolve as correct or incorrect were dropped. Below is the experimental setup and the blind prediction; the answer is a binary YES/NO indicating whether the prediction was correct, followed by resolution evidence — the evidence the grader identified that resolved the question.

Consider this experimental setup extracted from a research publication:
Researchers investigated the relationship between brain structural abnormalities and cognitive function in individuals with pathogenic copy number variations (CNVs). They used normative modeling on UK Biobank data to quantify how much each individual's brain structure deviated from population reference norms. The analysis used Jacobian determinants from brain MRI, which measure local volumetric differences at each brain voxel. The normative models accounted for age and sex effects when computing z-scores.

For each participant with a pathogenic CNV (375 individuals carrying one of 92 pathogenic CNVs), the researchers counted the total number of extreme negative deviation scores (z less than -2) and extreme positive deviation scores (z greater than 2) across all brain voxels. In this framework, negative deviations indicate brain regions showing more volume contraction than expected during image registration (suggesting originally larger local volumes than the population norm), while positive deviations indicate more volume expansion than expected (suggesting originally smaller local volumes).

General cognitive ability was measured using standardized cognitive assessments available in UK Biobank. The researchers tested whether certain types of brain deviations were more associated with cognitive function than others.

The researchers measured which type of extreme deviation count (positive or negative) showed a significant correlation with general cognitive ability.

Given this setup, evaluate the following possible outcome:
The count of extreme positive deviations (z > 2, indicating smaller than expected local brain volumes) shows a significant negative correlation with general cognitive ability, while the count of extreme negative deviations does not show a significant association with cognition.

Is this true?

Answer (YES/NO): NO